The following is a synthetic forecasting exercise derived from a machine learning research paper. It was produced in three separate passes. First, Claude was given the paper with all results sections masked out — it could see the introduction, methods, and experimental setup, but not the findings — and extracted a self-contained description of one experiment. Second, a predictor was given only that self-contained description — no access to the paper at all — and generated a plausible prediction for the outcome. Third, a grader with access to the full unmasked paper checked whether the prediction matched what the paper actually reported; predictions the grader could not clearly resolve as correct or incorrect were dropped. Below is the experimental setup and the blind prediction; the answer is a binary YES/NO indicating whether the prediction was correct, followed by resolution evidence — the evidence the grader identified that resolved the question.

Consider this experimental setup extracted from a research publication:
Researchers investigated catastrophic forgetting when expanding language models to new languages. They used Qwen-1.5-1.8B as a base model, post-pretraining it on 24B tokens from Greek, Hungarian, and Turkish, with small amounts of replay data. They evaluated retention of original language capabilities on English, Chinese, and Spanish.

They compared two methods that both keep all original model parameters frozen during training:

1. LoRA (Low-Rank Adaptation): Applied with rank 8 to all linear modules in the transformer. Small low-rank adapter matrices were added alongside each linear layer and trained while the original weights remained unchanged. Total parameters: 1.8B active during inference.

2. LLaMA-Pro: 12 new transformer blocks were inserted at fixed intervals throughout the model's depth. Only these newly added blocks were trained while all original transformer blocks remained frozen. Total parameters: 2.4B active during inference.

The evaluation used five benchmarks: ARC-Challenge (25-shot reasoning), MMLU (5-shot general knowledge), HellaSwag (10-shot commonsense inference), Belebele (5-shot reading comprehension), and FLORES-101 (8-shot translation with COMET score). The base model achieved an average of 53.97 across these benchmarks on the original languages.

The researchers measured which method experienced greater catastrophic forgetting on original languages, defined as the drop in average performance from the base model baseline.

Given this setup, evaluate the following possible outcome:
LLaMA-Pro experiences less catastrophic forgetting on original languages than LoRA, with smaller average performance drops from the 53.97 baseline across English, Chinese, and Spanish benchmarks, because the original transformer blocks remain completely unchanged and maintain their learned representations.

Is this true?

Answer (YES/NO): YES